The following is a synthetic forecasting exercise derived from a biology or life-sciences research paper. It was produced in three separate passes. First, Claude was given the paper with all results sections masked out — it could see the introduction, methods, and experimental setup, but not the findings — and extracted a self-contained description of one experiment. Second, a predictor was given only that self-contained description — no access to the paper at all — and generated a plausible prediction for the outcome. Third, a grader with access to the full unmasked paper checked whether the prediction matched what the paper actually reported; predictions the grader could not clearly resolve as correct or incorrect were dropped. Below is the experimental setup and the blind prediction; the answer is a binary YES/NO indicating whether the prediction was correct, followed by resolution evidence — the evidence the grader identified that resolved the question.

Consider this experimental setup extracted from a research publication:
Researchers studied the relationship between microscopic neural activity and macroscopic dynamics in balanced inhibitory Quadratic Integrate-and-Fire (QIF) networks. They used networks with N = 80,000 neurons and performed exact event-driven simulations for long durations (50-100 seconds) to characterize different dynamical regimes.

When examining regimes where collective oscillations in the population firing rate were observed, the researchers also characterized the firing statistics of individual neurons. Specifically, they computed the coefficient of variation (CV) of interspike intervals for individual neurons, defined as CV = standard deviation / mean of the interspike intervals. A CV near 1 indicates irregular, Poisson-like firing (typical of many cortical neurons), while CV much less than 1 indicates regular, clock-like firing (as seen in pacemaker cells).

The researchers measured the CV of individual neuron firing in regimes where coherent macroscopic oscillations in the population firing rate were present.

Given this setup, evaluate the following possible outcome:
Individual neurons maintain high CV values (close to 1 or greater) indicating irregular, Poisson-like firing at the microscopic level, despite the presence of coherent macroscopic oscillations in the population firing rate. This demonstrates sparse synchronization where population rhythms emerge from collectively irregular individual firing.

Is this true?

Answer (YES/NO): YES